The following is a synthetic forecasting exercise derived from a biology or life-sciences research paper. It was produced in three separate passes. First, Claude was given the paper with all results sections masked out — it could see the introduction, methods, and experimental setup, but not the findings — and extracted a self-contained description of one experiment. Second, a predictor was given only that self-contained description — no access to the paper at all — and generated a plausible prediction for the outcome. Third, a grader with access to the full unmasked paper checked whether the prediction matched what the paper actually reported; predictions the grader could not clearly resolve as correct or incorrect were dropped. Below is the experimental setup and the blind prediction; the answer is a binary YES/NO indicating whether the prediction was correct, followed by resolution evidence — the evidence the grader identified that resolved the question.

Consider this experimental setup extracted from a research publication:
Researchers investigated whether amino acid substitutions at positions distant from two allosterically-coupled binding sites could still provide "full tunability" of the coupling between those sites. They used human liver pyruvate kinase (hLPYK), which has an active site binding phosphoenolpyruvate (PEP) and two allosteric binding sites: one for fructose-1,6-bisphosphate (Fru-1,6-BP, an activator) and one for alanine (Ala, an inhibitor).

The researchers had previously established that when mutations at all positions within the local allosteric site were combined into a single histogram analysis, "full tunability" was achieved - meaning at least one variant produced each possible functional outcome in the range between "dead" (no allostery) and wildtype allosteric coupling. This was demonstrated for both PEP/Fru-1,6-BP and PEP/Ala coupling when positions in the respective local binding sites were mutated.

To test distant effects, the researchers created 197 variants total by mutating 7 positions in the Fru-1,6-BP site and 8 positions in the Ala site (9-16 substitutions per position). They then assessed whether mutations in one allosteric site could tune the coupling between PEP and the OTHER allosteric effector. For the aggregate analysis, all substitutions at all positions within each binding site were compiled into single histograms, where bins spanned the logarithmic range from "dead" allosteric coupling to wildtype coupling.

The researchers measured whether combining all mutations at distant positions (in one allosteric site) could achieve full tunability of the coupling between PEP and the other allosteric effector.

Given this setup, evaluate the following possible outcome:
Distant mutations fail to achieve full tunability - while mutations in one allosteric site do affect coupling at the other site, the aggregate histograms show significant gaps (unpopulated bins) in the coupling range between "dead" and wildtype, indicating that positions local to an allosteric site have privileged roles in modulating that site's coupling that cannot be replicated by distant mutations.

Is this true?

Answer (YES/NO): NO